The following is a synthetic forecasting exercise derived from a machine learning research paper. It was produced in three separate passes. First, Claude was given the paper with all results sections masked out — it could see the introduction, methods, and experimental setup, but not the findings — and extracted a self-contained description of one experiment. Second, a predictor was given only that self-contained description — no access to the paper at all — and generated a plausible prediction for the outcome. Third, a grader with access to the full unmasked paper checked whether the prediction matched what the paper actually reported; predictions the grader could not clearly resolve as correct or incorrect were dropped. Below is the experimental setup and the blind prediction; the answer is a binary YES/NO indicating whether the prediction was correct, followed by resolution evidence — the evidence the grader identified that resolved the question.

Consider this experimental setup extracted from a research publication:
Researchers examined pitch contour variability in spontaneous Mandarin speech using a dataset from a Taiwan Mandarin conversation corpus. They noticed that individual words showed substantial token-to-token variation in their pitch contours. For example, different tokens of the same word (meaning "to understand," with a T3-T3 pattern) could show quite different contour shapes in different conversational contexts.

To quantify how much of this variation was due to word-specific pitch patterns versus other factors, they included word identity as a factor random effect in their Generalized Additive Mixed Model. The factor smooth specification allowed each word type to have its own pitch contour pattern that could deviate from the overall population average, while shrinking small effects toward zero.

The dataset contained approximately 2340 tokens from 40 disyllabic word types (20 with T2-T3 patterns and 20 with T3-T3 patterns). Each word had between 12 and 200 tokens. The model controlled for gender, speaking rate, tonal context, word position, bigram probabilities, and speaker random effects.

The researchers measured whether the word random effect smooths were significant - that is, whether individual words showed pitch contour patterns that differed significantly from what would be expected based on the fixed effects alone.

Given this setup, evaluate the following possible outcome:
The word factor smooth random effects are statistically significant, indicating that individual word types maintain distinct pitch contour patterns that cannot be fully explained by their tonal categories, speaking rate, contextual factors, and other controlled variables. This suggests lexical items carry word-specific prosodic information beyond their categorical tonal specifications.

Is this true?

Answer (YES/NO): YES